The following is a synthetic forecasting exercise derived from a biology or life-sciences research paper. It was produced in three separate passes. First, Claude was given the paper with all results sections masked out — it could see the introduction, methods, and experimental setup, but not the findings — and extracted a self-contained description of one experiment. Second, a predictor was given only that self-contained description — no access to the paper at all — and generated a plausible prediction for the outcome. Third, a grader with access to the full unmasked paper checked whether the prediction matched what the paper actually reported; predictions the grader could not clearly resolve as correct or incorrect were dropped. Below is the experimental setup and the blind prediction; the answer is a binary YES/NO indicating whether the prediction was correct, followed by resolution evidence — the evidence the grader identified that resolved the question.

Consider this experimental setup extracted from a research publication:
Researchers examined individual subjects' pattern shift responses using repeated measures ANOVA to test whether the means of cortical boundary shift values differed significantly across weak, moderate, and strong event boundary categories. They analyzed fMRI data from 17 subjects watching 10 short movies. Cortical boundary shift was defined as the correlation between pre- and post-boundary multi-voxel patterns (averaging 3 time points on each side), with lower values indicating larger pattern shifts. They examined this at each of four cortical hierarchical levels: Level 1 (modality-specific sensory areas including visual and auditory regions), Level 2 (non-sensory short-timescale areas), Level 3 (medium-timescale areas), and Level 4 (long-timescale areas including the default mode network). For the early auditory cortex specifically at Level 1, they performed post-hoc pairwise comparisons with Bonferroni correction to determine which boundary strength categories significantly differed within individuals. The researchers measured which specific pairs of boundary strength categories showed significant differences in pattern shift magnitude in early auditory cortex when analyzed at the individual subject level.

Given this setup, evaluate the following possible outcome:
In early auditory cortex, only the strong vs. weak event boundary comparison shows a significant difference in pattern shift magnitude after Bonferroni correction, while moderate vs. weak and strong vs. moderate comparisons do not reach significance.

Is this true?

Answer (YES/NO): NO